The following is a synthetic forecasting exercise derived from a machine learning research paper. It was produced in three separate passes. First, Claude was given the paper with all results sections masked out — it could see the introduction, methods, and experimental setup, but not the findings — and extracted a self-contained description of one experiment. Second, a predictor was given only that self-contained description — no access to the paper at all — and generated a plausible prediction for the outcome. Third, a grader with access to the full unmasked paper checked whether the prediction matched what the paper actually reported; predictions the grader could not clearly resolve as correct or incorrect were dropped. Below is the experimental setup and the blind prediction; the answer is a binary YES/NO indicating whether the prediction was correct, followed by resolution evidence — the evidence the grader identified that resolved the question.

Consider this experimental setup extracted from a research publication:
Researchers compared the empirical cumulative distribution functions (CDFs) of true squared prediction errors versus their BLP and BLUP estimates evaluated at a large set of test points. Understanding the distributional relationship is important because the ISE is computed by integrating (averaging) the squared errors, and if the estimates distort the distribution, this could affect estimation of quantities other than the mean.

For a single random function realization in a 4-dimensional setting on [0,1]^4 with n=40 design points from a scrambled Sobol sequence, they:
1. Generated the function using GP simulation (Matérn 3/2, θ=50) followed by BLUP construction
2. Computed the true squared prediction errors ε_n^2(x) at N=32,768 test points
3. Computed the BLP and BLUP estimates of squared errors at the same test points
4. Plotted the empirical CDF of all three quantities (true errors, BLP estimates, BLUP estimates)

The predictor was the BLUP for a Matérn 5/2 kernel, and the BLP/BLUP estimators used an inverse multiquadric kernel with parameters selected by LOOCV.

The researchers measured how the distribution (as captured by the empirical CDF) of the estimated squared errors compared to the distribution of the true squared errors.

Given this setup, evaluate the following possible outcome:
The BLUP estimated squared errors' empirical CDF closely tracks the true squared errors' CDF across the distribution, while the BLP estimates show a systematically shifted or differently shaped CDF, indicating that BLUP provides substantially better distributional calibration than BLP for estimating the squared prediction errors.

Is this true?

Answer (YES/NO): NO